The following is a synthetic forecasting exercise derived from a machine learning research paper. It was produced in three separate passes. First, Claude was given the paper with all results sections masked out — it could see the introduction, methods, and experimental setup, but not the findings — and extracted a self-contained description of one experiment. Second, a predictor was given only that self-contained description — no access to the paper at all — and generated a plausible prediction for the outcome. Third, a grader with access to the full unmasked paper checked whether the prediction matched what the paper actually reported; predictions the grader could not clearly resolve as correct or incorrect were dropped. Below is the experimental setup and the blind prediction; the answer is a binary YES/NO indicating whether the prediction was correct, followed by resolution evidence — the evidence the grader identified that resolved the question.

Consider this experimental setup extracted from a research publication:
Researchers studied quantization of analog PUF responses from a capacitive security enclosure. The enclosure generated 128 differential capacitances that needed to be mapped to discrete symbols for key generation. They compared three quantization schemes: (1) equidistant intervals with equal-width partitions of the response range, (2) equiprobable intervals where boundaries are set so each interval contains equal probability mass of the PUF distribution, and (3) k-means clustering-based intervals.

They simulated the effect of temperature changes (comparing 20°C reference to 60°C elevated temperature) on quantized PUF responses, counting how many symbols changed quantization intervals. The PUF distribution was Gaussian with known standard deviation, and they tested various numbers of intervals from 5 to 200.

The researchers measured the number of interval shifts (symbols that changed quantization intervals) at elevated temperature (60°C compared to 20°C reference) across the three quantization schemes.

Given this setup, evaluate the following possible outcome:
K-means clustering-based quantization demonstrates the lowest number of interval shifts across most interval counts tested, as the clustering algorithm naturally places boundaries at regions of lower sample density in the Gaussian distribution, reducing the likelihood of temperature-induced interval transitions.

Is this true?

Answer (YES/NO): NO